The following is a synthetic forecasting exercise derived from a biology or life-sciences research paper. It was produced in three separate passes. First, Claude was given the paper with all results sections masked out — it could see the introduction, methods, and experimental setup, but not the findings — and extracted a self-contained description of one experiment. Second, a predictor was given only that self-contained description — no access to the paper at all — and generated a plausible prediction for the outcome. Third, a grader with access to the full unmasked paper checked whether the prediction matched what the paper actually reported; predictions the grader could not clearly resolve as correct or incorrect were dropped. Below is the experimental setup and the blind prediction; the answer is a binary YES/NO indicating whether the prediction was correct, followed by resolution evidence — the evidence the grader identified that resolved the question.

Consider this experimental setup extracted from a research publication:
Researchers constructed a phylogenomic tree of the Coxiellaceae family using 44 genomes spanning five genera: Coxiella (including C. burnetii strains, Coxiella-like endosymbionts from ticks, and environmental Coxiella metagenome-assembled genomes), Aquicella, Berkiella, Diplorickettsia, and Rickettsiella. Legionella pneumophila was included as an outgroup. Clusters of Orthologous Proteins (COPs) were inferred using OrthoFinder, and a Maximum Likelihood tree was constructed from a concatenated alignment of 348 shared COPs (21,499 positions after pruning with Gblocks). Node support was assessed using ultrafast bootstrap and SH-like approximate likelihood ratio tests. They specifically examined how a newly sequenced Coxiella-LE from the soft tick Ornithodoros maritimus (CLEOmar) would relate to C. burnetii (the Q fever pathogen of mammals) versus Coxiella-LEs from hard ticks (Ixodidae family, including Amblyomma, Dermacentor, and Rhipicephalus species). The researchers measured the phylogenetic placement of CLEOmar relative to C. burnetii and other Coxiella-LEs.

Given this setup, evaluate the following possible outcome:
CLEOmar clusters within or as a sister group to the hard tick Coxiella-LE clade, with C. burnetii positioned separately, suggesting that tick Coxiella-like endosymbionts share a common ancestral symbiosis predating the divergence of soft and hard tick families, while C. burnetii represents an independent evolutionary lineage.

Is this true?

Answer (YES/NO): NO